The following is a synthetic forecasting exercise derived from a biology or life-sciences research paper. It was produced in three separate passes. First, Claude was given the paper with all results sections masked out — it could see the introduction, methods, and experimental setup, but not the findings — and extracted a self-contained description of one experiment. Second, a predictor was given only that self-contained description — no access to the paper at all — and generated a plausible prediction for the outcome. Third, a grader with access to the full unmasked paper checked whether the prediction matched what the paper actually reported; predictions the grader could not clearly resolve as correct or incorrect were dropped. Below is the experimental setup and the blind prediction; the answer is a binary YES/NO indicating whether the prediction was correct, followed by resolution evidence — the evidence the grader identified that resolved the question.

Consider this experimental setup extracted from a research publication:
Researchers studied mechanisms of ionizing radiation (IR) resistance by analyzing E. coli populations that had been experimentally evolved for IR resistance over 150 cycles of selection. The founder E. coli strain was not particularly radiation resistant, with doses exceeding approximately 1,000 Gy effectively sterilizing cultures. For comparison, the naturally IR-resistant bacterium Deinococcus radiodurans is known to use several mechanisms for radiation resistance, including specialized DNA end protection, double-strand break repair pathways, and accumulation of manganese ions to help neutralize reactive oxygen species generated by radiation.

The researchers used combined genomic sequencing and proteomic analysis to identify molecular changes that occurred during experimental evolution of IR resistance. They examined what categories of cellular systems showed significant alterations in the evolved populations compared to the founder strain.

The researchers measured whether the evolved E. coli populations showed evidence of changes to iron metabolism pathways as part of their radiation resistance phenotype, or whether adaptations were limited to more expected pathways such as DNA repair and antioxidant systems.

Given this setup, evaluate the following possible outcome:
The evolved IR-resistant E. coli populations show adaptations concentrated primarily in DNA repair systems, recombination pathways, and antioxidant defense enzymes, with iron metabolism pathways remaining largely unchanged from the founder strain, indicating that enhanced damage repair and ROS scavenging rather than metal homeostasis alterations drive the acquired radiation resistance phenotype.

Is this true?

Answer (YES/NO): NO